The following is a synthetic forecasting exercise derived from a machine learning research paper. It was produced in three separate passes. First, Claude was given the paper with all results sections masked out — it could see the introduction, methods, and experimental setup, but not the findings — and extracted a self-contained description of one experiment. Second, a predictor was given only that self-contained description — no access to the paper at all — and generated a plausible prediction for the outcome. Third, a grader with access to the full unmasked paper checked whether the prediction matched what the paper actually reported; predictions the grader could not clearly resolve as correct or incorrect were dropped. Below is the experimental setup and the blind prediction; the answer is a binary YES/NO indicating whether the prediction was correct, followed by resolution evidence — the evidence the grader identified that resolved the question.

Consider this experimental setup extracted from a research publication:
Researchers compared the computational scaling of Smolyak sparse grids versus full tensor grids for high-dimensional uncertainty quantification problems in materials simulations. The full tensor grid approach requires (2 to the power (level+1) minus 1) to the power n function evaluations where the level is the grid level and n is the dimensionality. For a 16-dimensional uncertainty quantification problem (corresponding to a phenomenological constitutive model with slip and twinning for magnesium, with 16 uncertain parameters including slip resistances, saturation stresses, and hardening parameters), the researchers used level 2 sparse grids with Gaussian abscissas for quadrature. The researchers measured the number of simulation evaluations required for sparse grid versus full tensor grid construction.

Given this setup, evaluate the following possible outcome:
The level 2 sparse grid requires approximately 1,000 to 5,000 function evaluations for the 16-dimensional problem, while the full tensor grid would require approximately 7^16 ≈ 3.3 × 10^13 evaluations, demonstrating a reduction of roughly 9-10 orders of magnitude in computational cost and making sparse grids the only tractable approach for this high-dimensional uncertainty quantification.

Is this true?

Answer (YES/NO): NO